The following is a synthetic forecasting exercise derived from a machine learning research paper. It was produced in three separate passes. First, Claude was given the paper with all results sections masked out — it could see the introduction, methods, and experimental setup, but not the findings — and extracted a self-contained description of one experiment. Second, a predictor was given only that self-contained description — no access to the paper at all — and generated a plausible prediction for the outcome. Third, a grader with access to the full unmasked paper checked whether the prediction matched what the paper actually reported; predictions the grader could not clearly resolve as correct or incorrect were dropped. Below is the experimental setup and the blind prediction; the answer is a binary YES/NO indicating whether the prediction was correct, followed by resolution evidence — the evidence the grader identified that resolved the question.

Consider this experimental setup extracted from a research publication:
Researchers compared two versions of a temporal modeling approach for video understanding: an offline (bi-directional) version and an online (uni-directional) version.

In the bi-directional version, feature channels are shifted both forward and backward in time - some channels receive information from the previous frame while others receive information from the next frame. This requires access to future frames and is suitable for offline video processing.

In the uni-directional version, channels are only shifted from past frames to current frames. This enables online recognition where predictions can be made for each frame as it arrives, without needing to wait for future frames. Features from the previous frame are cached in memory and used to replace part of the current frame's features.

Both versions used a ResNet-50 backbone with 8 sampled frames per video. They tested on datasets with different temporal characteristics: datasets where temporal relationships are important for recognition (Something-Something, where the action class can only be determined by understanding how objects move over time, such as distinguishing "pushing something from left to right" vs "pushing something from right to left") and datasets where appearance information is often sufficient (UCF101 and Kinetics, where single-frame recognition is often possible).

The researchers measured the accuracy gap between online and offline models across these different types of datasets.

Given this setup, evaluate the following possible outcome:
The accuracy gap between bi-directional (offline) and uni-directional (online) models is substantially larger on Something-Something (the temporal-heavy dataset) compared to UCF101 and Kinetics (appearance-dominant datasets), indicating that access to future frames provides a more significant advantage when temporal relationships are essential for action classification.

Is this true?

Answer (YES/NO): YES